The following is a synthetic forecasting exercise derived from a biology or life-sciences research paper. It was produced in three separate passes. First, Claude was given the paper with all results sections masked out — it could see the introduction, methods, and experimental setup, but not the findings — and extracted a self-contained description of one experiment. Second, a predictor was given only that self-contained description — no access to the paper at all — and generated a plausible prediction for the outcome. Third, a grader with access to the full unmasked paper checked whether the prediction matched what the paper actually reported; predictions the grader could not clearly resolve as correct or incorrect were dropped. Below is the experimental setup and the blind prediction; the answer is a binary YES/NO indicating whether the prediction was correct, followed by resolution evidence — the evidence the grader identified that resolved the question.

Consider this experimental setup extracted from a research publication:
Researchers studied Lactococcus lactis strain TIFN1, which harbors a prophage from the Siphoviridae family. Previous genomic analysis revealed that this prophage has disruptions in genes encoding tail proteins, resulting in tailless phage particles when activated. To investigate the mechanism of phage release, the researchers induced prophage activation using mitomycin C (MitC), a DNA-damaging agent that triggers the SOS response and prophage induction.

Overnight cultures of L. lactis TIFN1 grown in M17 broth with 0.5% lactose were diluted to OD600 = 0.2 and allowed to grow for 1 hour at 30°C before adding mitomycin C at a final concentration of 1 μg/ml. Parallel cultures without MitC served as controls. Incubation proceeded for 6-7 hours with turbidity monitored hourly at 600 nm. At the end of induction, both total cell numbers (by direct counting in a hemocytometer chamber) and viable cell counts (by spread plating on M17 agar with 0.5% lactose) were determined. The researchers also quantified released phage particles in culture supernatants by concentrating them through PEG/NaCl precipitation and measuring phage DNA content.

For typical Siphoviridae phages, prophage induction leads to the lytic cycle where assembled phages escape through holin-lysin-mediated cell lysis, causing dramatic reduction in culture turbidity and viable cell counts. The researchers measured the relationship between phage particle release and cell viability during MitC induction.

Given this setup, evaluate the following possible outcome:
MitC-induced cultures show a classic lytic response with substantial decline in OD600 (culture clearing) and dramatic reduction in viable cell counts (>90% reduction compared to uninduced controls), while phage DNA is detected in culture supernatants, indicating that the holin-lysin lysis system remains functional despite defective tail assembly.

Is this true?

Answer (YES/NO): NO